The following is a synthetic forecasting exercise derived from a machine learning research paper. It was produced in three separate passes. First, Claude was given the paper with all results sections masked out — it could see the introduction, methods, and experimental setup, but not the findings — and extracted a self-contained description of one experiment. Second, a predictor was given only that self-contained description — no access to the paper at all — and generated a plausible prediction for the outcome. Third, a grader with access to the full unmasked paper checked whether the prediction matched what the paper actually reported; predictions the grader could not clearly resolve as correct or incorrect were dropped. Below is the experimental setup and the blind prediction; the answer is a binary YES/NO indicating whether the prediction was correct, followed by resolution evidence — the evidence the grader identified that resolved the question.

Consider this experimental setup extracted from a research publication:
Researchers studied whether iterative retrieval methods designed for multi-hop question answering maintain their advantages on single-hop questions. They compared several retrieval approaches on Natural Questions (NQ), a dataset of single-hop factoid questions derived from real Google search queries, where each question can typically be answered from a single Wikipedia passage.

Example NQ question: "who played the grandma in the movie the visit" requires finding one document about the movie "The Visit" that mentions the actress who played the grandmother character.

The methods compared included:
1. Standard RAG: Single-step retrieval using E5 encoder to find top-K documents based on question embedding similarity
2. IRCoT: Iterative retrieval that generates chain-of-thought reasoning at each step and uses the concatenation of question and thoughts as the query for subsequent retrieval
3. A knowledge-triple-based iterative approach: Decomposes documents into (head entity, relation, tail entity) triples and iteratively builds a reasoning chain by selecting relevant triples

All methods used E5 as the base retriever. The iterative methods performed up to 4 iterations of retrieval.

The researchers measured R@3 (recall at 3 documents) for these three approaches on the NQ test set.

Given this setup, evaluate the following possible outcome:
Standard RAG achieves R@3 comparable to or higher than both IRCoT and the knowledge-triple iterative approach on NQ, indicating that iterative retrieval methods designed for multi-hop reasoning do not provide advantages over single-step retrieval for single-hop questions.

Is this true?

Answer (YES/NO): YES